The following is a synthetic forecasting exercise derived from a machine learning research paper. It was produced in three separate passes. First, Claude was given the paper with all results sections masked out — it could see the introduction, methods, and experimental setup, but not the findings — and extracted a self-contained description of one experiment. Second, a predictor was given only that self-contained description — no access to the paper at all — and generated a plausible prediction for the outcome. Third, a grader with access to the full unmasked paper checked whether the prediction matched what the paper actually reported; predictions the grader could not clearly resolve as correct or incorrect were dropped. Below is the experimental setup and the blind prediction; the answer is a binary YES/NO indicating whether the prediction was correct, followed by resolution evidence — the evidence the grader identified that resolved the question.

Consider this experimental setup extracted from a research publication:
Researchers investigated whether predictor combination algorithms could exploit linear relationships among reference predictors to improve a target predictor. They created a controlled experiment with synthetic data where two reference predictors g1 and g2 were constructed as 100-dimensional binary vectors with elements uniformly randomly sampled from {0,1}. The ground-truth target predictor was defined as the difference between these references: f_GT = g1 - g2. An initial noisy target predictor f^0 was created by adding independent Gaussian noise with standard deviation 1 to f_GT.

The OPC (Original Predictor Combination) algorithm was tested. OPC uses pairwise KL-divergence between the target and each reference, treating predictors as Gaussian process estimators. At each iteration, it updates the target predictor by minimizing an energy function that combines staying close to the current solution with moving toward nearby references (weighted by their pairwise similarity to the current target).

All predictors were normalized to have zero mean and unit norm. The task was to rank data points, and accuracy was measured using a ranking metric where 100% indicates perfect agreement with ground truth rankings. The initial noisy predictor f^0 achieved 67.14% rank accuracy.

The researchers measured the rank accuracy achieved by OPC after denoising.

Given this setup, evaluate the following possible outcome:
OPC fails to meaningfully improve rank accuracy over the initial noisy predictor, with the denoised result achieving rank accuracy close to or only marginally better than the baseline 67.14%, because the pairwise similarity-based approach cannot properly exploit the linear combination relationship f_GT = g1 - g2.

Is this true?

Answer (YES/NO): YES